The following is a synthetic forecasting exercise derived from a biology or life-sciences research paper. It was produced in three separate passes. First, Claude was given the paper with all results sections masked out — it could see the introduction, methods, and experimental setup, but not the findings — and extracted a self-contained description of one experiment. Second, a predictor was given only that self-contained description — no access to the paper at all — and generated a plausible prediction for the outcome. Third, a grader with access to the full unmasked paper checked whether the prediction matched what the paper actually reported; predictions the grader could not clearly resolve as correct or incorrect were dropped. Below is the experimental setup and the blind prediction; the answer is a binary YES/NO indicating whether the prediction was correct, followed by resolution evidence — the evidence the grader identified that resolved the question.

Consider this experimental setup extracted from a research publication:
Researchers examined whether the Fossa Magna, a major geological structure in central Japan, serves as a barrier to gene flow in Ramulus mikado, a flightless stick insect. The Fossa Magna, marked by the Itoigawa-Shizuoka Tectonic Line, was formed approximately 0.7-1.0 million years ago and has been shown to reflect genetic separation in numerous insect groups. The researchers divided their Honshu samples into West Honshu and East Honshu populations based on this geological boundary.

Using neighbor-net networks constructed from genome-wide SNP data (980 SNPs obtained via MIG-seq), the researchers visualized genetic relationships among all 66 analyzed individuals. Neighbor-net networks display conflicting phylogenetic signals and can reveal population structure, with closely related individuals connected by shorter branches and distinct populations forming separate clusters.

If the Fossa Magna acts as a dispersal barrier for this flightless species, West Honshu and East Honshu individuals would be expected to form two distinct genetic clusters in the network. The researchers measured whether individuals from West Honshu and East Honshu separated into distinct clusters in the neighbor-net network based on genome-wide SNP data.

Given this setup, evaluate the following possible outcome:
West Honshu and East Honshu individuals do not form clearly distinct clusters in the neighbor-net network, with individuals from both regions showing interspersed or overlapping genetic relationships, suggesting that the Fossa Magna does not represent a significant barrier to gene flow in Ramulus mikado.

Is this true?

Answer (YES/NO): YES